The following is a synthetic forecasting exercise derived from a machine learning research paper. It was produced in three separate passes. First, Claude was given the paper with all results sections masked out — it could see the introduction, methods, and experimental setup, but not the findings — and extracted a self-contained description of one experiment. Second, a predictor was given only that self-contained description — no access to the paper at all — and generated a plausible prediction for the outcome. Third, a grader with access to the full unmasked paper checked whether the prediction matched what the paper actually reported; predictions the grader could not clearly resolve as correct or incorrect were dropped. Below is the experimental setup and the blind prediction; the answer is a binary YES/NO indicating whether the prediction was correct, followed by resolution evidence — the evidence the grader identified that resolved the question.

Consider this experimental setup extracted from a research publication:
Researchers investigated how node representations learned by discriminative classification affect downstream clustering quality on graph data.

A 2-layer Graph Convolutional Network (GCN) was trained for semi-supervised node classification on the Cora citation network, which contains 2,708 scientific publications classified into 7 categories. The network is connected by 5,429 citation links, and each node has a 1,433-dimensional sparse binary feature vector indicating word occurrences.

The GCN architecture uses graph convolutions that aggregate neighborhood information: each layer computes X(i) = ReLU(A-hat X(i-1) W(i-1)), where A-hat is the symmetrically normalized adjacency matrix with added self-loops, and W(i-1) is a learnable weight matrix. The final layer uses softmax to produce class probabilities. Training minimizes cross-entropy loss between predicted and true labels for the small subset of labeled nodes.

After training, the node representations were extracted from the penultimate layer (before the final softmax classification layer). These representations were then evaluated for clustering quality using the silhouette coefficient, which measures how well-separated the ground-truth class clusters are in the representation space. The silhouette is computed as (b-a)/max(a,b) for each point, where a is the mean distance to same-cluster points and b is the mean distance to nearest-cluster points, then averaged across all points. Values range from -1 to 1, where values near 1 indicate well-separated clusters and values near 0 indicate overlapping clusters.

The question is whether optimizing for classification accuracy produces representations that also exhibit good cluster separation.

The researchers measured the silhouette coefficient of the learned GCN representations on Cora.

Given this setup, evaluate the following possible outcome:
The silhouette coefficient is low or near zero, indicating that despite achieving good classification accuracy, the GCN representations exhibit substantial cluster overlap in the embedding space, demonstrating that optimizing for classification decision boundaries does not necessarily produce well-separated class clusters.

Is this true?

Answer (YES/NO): YES